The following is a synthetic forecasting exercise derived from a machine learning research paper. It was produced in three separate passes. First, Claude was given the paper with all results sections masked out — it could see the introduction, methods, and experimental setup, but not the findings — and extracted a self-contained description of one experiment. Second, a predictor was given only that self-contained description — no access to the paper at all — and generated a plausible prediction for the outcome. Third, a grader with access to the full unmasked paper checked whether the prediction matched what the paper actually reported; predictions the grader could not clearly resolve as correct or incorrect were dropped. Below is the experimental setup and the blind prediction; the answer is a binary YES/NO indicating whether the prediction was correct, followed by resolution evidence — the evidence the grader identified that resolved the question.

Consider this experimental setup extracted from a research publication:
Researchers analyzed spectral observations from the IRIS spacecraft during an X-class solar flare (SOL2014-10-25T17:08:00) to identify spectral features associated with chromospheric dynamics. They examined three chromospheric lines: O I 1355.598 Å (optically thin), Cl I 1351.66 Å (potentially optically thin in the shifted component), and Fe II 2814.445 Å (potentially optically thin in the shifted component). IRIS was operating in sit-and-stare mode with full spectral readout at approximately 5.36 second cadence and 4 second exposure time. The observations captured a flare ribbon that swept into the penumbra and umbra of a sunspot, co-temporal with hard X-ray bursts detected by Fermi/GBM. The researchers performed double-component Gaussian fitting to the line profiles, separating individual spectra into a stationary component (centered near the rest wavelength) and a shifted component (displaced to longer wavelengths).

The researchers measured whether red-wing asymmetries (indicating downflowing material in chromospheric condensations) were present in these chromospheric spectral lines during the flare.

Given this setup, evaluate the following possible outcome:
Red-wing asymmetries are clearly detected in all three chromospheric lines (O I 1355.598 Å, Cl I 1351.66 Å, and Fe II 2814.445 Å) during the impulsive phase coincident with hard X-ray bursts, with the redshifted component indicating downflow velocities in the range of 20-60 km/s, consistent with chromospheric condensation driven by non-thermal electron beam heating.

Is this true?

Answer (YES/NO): NO